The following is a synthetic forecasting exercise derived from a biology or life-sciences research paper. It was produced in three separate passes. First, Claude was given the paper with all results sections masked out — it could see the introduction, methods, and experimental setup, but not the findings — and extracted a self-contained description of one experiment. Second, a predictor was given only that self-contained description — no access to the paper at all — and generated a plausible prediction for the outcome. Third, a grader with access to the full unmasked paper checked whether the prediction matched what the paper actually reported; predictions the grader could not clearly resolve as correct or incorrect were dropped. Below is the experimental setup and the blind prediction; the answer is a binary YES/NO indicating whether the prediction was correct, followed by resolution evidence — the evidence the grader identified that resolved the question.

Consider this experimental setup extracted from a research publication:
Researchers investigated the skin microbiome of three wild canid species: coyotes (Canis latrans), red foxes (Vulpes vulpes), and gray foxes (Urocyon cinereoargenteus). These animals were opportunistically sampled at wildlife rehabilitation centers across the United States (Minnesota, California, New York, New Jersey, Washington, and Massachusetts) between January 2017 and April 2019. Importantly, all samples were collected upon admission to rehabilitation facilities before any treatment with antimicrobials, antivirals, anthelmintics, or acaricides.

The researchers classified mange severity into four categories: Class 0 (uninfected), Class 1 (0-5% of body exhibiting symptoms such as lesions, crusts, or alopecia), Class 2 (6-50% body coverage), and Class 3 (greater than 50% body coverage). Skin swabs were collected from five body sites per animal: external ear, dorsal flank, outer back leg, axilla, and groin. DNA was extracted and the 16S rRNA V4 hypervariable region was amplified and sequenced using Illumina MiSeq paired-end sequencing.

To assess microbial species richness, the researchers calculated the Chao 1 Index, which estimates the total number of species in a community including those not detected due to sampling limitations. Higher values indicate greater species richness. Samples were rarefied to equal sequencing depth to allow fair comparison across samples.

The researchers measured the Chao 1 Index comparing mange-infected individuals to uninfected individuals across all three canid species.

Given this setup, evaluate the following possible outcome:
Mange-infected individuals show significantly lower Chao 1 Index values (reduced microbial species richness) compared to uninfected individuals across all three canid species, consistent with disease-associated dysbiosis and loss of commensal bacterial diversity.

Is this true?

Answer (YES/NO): YES